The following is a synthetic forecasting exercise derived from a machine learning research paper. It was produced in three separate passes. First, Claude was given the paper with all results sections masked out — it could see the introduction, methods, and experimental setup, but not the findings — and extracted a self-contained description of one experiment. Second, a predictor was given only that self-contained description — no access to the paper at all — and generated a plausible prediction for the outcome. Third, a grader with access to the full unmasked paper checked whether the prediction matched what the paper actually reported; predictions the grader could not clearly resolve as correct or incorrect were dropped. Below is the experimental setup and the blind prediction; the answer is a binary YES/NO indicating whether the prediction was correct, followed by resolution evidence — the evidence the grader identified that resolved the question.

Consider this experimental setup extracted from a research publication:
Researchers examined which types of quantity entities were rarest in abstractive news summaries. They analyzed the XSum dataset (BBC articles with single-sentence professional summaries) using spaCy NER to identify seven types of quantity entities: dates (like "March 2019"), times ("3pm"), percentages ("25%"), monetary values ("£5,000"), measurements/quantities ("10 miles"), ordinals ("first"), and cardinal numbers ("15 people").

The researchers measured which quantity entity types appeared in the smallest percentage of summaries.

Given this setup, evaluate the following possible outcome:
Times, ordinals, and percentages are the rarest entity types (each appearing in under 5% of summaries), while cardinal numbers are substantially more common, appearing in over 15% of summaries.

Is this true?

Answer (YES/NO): NO